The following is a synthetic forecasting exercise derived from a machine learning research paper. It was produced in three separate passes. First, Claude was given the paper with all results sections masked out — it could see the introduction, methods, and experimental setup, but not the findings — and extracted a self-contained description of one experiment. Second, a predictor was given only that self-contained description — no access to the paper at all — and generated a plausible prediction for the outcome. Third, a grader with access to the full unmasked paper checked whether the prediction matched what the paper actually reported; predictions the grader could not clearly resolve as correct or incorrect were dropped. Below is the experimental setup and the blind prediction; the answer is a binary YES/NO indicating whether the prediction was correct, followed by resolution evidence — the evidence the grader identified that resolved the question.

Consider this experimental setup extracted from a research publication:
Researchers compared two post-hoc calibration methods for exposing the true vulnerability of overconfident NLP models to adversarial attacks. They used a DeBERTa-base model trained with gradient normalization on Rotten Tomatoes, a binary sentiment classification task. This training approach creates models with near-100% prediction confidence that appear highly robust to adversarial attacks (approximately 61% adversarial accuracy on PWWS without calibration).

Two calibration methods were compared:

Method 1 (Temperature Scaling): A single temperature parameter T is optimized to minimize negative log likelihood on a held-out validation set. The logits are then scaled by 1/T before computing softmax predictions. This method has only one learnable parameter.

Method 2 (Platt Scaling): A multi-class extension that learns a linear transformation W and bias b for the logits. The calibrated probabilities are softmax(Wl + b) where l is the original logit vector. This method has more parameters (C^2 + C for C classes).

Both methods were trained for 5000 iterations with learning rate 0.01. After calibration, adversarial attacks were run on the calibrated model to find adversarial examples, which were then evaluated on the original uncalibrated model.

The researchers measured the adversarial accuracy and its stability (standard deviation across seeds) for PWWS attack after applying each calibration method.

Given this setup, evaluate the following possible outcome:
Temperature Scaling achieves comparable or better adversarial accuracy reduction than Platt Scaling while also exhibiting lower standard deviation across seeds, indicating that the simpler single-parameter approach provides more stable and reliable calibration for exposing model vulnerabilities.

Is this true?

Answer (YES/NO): YES